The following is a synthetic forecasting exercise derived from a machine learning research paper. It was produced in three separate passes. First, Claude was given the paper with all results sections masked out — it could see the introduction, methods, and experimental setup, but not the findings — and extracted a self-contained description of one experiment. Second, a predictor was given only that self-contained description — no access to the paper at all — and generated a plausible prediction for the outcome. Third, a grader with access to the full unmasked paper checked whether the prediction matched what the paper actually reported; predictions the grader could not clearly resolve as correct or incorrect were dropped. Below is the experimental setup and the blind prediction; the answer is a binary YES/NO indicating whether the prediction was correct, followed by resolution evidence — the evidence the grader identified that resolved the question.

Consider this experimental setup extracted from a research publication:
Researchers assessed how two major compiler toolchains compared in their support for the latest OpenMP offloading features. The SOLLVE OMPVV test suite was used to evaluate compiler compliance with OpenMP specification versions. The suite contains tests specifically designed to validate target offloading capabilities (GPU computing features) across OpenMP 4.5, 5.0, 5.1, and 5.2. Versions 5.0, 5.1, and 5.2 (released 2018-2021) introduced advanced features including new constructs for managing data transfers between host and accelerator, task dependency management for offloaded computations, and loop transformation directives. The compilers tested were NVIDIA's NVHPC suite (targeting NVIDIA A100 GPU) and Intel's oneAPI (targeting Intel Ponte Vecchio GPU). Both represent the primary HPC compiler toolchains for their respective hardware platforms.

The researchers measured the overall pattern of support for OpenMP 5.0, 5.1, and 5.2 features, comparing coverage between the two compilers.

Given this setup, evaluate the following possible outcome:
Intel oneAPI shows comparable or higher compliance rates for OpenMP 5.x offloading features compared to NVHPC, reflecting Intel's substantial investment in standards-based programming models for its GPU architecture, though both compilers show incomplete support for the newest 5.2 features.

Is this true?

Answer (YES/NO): YES